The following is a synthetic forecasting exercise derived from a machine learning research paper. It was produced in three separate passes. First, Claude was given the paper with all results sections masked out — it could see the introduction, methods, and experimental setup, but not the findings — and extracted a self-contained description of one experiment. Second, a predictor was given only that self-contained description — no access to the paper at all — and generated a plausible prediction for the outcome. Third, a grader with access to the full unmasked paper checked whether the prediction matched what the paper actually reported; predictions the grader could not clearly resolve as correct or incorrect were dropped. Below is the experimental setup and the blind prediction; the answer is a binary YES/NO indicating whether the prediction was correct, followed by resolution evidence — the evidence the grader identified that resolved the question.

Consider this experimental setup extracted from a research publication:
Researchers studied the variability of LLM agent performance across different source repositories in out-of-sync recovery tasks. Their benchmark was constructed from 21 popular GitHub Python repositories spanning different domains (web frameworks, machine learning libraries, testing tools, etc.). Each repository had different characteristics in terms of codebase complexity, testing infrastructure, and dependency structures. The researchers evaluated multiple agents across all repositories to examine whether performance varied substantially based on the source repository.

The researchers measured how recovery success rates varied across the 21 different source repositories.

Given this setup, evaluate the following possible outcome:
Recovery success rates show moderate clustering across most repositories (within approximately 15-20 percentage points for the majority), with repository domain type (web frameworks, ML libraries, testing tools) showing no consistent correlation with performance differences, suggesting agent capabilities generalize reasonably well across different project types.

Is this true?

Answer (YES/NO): NO